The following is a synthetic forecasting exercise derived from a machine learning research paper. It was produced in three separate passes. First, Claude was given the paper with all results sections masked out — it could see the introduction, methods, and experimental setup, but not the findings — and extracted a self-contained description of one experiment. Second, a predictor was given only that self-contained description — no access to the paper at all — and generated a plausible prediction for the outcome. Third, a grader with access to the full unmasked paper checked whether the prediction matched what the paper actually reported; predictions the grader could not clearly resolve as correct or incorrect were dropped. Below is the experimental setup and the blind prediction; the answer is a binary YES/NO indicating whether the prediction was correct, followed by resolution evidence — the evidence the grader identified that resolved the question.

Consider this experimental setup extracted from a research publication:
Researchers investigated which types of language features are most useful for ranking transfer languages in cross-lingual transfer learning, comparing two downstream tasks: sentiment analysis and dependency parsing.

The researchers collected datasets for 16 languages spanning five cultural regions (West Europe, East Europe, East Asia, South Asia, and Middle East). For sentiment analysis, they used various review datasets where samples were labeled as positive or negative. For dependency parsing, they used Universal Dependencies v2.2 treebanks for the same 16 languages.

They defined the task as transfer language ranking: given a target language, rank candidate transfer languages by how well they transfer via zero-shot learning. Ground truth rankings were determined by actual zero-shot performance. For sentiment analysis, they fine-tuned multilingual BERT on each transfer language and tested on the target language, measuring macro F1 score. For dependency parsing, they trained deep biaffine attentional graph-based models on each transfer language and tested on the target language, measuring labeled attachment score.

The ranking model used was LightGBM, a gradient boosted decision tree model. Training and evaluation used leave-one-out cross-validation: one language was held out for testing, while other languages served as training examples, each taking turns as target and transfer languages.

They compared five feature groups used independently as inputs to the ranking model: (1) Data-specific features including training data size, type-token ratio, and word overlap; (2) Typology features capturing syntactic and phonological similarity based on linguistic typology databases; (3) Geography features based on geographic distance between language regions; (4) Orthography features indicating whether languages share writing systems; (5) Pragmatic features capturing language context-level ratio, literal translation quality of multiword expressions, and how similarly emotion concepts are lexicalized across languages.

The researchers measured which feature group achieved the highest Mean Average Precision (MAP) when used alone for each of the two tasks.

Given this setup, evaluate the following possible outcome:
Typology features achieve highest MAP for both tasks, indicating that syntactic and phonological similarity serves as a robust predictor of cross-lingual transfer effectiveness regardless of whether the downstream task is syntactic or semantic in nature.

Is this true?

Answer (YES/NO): NO